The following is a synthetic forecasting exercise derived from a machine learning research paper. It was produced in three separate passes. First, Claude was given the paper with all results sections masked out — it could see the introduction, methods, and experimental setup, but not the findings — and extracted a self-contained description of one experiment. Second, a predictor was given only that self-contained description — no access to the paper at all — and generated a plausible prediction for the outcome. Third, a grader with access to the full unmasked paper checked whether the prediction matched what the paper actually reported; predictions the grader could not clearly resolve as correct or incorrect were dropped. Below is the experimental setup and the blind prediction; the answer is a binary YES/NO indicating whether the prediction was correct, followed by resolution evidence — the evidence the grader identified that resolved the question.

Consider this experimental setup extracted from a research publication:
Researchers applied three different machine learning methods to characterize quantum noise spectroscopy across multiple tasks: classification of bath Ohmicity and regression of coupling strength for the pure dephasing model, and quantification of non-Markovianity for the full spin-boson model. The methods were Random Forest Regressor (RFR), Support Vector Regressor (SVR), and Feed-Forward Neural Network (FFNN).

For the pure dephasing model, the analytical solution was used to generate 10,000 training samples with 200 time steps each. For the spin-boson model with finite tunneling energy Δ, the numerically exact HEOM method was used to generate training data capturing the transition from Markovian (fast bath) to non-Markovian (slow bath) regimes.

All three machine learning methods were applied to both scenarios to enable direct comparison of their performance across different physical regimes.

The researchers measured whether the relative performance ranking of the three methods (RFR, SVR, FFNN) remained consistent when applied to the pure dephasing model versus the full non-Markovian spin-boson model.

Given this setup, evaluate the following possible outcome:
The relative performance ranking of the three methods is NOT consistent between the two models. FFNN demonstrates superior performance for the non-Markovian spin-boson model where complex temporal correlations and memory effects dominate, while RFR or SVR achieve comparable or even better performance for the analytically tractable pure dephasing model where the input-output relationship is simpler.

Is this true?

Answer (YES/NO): YES